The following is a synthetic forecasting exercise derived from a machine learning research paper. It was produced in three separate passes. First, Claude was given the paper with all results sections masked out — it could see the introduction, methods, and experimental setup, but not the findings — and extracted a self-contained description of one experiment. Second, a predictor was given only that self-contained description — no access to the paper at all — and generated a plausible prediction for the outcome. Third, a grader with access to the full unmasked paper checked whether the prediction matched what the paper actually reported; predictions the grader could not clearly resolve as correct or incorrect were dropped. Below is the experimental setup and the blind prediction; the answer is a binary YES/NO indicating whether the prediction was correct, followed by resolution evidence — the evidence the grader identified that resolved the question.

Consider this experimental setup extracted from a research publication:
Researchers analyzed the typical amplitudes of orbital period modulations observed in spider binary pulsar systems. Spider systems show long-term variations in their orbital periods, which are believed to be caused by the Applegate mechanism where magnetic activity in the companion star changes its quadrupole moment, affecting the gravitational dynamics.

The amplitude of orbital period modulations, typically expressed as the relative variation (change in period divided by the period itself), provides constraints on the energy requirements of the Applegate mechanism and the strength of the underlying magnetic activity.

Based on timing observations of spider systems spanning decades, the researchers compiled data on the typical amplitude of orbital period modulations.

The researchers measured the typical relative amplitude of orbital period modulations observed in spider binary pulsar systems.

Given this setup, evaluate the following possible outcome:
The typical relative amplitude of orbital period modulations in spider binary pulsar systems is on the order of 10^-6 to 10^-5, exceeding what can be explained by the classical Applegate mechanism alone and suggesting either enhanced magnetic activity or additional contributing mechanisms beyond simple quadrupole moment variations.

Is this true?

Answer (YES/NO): NO